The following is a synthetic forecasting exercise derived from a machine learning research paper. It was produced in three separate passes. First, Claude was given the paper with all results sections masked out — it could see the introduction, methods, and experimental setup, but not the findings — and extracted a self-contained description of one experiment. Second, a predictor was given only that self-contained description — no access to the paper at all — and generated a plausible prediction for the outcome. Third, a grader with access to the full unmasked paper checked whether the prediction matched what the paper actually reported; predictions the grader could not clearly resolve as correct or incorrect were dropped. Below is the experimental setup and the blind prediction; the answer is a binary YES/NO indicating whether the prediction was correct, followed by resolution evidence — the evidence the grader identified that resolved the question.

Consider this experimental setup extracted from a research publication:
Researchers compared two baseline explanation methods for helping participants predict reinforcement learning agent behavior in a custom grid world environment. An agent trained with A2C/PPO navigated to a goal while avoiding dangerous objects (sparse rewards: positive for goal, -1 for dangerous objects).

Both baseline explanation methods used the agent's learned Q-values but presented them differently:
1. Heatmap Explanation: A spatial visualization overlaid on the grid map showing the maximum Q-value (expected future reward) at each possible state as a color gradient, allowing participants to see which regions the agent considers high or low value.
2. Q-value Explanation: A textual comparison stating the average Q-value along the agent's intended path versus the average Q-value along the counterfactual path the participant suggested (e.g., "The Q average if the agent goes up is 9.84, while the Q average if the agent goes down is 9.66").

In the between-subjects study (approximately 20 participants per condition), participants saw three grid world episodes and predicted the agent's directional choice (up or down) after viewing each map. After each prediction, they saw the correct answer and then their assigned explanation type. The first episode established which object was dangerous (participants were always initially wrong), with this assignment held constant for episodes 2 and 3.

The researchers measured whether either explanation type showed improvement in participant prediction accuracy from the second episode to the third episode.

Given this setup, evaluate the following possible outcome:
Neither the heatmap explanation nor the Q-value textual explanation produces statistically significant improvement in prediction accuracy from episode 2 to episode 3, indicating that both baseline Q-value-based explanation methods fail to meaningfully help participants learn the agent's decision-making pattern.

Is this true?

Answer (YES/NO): YES